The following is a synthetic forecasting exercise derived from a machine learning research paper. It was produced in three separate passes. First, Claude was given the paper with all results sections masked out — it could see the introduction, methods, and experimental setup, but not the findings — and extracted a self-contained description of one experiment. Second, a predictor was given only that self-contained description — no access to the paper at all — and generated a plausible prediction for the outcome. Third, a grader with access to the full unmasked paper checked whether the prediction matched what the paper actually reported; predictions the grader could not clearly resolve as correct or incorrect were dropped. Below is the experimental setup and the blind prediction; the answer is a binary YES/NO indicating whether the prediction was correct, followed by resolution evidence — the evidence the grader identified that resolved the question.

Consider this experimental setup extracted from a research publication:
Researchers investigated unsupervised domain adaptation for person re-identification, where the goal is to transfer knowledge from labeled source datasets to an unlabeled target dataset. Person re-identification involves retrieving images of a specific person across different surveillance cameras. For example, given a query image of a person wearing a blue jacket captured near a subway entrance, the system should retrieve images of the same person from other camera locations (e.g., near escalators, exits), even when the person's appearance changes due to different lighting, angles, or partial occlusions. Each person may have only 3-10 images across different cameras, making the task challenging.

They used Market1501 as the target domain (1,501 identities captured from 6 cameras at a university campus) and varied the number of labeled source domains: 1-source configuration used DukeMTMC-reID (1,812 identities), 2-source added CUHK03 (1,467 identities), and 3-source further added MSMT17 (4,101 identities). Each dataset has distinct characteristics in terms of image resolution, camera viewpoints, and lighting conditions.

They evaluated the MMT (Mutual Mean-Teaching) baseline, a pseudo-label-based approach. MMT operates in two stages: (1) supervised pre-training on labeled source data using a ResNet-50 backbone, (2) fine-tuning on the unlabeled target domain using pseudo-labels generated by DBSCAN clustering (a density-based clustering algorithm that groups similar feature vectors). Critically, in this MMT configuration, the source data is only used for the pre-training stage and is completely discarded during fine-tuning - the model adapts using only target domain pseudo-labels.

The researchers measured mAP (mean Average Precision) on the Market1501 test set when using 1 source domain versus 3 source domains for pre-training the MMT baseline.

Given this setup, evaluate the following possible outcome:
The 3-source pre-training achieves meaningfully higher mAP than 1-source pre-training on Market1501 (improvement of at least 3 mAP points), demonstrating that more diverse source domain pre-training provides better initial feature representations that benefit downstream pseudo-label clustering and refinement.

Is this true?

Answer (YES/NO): NO